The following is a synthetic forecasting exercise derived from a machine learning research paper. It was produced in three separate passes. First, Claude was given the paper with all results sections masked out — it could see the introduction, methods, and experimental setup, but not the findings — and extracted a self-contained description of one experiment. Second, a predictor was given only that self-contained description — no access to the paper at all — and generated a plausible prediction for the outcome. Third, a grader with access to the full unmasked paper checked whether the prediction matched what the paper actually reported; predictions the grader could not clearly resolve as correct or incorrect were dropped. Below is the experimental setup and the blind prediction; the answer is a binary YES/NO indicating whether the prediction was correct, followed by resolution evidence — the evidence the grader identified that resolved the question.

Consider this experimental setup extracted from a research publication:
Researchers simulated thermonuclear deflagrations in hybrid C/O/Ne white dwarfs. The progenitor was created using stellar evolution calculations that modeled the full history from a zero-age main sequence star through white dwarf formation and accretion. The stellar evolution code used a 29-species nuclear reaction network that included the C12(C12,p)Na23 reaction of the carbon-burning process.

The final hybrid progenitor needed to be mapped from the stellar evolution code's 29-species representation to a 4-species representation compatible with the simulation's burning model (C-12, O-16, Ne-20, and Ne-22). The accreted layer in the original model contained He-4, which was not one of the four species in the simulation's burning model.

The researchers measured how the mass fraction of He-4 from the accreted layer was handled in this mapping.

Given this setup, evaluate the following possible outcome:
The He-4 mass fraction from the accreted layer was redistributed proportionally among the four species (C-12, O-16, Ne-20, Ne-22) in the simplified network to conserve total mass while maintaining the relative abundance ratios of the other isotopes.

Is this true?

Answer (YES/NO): NO